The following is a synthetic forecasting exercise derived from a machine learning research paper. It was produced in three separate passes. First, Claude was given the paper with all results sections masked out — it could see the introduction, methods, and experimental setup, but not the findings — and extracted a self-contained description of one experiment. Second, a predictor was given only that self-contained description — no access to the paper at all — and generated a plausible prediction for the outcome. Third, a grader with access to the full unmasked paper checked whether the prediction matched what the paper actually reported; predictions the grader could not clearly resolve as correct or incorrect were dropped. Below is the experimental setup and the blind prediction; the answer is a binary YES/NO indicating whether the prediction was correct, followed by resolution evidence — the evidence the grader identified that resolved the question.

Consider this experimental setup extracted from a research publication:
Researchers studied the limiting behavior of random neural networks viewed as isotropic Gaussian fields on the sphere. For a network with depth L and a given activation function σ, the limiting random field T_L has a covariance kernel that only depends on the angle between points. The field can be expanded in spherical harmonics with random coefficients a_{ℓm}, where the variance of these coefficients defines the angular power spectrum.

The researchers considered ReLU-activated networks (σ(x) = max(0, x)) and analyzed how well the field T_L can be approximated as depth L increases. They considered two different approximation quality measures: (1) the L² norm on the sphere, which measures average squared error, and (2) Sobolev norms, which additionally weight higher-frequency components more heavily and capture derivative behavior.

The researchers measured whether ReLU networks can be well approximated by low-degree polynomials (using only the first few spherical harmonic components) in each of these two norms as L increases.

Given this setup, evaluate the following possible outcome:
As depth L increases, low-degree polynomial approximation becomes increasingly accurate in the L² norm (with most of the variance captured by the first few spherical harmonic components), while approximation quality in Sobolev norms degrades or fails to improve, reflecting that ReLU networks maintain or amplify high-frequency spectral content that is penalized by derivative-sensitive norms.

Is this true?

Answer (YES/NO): YES